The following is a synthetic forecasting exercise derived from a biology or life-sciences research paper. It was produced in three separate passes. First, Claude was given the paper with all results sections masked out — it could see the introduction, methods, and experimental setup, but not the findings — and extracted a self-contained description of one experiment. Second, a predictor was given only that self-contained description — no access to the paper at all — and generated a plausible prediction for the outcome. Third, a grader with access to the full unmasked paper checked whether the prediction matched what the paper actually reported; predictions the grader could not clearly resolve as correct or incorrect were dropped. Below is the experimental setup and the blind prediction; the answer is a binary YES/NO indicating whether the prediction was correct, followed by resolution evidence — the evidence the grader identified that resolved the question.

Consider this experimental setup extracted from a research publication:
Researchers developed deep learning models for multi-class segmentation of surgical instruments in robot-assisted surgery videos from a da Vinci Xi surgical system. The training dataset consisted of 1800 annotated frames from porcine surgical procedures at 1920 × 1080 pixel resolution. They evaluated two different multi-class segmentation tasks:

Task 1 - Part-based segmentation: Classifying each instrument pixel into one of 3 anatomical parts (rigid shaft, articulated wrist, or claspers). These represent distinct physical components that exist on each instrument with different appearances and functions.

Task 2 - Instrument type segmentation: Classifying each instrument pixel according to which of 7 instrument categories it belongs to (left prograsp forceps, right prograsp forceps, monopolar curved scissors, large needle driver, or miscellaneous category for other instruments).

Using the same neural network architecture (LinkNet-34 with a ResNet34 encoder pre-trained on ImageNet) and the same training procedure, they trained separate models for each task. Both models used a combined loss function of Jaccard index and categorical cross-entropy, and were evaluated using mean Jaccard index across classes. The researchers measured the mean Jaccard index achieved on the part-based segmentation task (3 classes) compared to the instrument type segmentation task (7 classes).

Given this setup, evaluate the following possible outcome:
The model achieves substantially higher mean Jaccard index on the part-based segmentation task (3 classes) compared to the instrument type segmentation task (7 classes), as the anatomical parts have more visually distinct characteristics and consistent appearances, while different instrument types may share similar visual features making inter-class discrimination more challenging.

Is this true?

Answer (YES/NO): YES